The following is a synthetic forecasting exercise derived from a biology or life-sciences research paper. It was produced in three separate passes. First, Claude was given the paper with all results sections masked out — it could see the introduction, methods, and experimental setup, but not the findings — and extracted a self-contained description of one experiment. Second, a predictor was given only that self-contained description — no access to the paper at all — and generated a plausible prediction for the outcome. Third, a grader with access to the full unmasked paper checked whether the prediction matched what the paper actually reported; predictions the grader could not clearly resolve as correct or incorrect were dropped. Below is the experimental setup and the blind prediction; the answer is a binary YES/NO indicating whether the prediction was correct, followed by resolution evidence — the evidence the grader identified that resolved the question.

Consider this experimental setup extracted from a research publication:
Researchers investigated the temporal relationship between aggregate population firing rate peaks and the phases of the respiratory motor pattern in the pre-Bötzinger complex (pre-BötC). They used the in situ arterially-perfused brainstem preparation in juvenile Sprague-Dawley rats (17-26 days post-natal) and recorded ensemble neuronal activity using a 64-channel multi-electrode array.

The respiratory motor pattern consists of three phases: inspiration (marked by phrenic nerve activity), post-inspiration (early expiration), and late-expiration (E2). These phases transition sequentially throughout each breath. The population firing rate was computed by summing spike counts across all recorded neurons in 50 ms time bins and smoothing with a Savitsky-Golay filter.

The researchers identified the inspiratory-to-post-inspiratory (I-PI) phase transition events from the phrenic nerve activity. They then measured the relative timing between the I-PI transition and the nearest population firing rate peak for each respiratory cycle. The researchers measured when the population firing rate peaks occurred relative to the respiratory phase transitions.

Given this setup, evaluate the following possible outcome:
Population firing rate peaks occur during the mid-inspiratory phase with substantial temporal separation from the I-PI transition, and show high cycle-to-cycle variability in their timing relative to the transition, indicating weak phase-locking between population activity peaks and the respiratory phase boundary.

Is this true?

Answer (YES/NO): NO